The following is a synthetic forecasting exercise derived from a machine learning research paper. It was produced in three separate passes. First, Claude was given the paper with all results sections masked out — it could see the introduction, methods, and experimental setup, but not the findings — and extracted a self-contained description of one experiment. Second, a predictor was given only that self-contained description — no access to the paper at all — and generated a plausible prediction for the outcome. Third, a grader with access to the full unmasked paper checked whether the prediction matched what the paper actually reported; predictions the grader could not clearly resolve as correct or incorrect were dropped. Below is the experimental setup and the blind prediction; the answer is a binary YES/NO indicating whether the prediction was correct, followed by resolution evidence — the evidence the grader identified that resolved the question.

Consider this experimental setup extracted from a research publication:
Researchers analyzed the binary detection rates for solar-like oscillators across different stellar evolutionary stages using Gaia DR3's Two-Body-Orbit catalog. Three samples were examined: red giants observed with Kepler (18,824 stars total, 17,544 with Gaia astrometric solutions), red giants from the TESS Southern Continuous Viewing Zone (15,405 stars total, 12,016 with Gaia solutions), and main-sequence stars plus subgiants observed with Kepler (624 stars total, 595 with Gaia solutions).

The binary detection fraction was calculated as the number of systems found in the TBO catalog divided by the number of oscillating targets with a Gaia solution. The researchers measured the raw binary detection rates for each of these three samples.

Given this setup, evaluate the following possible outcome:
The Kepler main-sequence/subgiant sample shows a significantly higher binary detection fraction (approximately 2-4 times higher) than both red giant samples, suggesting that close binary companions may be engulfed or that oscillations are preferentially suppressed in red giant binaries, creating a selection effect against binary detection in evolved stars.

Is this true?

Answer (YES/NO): NO